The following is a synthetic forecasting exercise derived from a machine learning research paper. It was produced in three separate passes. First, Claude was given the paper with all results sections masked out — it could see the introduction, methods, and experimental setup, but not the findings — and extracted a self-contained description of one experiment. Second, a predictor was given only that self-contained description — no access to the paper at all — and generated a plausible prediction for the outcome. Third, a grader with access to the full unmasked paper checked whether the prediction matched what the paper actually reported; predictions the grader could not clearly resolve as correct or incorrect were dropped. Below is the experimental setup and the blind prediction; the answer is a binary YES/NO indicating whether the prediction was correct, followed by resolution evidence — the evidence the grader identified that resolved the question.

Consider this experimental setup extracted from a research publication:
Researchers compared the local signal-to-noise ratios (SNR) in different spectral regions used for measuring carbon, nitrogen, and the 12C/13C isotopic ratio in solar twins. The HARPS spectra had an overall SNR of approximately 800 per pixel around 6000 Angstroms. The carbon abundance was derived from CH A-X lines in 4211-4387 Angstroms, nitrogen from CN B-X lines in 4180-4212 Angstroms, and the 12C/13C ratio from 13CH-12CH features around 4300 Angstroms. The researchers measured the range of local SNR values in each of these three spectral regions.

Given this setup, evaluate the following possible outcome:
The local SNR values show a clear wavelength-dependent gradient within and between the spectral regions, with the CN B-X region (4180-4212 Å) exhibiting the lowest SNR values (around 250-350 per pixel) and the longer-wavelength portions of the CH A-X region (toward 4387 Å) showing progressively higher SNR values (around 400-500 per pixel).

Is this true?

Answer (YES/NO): NO